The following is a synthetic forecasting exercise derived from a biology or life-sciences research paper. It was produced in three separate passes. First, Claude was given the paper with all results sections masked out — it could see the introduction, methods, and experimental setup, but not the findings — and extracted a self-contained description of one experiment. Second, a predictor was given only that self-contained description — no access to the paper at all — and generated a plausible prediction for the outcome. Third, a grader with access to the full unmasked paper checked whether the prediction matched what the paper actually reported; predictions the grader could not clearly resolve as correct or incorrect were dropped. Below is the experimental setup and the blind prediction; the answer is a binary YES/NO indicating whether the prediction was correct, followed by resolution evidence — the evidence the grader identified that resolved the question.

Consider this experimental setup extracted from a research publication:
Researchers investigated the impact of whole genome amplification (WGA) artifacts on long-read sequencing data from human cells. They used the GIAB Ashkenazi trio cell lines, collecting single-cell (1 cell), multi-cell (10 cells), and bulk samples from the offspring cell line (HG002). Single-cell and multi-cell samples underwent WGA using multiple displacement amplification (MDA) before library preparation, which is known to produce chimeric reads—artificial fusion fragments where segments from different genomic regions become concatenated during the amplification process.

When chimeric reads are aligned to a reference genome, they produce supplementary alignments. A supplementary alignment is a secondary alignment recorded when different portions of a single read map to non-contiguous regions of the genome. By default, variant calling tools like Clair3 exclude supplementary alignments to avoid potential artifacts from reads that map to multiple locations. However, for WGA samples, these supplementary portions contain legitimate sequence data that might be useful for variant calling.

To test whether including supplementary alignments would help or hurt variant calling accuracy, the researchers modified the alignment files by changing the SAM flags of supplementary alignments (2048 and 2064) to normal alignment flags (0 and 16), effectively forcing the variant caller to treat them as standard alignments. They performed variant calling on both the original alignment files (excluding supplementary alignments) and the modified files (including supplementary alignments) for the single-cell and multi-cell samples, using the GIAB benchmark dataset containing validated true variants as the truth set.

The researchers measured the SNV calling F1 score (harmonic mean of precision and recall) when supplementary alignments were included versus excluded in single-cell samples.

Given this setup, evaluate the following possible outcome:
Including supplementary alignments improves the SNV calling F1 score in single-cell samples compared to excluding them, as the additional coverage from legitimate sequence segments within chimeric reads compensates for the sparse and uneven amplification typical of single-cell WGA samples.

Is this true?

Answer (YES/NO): NO